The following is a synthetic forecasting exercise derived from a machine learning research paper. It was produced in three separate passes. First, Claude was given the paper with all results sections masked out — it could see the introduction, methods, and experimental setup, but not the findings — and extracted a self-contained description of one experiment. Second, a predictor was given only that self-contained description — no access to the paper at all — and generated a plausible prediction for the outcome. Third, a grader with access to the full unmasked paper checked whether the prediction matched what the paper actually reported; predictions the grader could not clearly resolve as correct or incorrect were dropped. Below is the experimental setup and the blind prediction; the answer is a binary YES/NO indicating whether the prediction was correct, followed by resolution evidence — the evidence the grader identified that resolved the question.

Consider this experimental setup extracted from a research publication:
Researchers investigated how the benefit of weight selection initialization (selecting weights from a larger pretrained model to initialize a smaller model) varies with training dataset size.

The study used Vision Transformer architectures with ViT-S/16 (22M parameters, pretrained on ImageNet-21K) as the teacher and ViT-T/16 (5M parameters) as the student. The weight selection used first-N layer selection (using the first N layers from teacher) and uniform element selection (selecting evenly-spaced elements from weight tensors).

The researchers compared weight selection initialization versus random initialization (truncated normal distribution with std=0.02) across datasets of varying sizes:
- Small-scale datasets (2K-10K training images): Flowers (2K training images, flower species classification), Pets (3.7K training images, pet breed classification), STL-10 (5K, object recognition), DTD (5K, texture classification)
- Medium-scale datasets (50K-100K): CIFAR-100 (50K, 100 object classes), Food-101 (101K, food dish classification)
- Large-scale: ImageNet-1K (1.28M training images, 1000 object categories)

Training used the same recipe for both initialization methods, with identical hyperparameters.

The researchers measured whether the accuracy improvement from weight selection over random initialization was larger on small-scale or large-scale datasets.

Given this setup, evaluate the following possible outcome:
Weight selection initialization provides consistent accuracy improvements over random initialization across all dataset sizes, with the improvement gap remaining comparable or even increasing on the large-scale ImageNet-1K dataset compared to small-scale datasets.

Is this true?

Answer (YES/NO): NO